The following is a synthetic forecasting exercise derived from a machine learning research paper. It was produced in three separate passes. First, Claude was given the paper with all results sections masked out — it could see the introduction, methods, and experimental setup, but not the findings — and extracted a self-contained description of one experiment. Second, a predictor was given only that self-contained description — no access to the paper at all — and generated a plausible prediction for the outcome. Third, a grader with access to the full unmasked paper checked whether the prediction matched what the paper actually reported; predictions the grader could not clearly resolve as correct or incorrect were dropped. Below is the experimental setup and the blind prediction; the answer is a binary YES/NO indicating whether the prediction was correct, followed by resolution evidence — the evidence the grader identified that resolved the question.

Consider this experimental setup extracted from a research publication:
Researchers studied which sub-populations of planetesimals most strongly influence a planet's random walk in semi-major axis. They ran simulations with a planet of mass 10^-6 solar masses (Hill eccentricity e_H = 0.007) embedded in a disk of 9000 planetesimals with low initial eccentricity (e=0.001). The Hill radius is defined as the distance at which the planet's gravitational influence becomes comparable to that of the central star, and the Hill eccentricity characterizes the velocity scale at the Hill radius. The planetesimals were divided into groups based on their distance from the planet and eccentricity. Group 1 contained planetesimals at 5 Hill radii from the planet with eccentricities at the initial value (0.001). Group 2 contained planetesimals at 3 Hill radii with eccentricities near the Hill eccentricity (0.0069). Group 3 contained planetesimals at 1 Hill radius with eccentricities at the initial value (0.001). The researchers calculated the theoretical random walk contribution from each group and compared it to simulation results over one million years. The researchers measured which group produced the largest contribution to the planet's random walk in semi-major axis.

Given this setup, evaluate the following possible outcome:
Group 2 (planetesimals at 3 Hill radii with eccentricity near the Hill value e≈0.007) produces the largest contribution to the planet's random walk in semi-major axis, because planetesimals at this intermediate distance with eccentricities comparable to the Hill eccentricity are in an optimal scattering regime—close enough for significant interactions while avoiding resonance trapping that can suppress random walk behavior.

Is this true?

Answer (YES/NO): NO